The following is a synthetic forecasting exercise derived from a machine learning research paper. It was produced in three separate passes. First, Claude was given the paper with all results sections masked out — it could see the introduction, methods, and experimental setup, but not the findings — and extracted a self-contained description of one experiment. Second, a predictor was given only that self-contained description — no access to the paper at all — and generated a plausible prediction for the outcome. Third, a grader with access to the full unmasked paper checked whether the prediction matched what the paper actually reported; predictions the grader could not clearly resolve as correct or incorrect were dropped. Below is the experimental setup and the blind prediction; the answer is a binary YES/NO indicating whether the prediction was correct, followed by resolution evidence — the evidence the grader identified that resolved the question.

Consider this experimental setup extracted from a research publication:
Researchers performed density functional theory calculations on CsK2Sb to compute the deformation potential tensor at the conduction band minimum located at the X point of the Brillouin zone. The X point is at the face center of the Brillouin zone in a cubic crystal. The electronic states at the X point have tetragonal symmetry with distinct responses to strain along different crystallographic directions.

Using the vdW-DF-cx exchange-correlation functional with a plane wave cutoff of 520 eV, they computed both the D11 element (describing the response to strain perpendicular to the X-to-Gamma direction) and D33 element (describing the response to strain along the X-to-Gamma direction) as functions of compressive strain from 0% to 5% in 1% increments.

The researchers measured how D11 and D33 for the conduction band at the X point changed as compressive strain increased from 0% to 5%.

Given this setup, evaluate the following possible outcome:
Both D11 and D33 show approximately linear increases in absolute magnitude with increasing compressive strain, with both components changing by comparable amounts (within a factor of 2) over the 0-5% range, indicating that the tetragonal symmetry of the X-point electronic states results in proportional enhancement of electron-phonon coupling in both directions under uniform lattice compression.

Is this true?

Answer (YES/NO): NO